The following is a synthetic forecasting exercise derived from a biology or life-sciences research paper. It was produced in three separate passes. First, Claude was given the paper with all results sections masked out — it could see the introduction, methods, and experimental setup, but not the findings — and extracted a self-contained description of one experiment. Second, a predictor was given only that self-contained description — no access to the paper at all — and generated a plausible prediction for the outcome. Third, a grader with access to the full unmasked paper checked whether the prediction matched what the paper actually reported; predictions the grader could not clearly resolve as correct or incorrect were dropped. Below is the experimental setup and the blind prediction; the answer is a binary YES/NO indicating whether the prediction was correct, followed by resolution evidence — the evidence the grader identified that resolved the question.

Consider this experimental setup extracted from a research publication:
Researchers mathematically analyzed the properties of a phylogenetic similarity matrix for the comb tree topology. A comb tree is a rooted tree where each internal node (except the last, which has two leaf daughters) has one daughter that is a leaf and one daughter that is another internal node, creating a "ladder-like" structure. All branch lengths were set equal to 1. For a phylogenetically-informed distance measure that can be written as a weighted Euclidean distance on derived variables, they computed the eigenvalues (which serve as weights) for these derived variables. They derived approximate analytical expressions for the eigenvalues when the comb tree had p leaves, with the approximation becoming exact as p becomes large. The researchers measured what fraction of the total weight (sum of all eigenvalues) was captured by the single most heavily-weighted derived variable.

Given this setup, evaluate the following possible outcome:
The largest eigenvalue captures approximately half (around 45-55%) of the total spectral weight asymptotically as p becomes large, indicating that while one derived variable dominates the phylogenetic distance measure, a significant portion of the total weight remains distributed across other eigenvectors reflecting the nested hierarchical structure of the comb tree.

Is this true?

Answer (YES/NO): NO